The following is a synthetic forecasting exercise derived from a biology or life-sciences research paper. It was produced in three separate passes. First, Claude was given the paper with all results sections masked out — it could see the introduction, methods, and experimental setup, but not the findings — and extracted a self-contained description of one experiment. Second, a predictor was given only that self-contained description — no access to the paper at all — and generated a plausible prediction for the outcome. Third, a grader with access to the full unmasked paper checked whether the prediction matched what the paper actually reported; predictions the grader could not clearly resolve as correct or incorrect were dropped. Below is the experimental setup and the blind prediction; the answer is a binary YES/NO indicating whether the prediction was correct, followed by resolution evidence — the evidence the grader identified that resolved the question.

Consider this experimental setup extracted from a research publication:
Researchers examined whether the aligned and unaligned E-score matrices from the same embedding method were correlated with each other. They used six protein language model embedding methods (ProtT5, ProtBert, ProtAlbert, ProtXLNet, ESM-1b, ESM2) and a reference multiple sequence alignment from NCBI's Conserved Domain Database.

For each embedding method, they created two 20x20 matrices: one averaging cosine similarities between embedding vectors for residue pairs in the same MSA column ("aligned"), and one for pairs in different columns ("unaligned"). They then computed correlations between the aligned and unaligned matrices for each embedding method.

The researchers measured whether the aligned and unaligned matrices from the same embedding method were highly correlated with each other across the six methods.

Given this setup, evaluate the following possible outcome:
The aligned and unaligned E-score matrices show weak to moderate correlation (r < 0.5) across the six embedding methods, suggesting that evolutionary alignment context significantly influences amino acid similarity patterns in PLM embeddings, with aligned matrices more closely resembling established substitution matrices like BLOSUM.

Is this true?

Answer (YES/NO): NO